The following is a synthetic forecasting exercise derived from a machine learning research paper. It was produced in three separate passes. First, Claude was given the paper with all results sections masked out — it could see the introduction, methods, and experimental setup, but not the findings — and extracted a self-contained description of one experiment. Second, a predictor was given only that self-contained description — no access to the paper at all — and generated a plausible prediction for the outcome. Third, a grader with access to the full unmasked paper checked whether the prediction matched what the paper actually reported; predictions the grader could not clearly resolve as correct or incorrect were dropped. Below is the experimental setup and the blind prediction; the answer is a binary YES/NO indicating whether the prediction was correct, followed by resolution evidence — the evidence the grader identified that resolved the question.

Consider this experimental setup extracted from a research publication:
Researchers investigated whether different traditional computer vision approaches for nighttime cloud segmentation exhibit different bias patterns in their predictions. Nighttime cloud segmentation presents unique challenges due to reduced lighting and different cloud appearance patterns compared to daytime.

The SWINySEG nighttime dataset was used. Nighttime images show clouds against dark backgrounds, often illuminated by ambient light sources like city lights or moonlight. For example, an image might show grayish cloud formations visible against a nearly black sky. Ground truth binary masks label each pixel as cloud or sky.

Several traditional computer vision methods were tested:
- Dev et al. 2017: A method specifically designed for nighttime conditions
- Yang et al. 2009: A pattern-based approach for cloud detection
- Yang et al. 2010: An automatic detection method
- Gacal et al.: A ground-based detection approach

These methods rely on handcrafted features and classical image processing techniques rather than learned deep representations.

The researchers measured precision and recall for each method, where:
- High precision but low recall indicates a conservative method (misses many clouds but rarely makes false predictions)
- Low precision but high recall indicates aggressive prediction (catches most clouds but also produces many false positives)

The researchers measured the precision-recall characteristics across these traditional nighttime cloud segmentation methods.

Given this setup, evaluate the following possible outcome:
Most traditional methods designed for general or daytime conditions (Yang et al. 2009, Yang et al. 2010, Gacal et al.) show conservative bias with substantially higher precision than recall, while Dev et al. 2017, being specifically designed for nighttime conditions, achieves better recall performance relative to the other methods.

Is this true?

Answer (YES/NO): NO